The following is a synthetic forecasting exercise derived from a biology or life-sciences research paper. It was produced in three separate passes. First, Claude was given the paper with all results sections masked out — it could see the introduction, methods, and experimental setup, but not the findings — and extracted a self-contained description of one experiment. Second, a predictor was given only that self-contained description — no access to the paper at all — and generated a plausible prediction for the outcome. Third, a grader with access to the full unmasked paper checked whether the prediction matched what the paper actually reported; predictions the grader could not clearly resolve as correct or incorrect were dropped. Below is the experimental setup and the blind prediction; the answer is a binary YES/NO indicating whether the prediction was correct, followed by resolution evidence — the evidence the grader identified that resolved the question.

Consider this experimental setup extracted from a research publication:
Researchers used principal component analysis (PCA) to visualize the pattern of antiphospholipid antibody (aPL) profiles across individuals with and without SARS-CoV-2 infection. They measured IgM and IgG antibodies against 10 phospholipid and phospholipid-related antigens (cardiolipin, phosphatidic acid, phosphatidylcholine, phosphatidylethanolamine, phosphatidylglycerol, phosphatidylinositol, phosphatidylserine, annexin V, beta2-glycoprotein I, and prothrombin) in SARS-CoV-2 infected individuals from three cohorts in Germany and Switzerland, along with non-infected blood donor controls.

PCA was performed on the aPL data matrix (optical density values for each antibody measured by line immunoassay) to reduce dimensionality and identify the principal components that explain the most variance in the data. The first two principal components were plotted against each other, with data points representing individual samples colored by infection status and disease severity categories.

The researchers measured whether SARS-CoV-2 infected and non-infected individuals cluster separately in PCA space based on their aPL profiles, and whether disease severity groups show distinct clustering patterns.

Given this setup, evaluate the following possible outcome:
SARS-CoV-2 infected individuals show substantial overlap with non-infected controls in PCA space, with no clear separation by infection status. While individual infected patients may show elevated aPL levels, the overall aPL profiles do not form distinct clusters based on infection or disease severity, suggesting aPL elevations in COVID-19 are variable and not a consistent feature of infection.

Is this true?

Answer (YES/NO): YES